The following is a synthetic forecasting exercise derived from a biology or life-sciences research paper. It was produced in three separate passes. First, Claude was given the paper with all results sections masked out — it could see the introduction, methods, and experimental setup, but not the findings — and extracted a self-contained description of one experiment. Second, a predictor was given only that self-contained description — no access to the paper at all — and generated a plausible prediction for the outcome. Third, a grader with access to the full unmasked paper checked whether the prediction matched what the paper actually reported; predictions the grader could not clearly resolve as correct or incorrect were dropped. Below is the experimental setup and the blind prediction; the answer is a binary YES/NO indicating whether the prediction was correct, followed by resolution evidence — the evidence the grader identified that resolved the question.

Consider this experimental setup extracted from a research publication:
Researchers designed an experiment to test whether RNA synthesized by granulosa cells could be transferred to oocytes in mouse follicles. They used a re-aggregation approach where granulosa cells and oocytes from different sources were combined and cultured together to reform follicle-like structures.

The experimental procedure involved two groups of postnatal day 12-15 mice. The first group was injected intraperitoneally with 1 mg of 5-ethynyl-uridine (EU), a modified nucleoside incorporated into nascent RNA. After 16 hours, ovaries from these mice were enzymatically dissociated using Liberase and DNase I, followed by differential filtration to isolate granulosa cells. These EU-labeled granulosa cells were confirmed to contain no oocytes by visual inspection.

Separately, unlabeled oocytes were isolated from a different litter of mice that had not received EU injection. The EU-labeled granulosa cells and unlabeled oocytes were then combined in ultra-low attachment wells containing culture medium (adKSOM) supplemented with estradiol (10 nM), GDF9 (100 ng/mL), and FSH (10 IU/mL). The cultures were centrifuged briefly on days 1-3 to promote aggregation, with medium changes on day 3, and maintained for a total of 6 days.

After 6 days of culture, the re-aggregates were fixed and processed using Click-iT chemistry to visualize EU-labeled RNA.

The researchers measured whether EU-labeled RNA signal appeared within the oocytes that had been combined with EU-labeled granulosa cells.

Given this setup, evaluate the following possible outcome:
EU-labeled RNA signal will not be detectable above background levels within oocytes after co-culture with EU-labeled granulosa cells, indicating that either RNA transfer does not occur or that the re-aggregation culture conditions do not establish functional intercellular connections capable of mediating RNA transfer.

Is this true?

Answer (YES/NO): NO